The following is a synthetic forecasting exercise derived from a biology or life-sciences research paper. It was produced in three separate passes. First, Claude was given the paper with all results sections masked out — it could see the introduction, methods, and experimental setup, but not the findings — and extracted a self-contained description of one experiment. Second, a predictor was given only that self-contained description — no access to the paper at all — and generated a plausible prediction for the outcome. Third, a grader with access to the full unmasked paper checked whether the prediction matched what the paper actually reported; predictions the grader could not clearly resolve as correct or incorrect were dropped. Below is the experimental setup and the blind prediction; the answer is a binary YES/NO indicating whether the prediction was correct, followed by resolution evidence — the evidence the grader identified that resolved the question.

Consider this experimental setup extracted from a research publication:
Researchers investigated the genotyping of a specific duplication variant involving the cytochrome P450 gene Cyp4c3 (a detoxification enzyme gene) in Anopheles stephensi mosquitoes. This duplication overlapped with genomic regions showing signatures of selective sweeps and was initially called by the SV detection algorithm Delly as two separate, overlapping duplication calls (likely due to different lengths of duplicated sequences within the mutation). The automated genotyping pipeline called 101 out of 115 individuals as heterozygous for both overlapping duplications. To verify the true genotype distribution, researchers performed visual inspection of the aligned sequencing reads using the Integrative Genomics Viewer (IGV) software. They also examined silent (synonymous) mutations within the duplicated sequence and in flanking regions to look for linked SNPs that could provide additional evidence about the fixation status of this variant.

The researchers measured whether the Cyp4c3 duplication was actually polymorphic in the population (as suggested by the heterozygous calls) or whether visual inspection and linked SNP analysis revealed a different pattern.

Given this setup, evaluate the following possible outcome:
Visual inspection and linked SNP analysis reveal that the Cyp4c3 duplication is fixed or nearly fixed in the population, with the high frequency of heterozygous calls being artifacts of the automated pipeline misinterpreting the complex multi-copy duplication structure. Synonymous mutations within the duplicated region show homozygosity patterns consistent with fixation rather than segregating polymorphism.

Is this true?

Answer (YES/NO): YES